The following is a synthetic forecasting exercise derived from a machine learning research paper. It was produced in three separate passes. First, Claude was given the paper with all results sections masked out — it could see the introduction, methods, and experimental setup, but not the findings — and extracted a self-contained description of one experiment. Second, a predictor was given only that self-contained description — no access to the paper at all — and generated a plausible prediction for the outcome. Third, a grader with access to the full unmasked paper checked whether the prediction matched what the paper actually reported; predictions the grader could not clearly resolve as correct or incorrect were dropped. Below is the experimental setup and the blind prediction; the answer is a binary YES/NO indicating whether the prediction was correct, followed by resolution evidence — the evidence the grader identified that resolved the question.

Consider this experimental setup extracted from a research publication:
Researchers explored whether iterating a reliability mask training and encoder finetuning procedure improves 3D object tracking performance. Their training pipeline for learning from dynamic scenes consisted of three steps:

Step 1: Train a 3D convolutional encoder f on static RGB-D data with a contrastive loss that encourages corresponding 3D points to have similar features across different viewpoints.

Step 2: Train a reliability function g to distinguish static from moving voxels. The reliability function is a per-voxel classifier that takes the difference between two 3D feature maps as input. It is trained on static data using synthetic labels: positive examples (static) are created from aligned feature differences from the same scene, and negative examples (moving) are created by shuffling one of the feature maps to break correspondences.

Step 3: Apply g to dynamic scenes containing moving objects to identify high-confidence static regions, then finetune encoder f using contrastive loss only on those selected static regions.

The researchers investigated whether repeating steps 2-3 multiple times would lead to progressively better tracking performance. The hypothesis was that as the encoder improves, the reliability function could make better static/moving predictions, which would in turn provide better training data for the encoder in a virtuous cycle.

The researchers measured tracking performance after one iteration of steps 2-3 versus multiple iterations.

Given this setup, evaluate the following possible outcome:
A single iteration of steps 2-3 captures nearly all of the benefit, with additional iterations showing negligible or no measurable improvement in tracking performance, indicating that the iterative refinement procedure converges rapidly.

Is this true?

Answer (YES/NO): YES